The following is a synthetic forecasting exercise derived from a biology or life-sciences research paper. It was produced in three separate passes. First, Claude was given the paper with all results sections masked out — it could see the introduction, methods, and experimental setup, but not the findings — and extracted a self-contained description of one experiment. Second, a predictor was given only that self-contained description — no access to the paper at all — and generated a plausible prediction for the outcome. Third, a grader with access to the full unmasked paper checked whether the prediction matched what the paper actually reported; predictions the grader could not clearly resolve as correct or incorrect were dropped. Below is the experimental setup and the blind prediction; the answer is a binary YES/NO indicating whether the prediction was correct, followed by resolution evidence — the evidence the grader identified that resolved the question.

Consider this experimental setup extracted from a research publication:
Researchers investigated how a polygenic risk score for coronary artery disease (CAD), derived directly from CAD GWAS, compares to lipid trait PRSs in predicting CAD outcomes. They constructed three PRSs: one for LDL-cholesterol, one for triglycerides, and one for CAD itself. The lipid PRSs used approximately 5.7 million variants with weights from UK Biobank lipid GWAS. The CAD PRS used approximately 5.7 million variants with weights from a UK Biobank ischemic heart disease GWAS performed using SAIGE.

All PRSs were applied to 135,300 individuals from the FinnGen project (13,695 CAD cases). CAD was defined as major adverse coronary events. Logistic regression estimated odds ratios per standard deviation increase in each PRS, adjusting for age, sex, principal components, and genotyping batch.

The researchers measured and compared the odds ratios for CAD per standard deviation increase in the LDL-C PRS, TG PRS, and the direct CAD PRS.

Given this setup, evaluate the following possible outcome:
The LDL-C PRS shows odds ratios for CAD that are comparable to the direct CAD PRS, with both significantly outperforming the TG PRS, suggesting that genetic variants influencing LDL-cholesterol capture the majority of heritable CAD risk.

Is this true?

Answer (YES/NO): NO